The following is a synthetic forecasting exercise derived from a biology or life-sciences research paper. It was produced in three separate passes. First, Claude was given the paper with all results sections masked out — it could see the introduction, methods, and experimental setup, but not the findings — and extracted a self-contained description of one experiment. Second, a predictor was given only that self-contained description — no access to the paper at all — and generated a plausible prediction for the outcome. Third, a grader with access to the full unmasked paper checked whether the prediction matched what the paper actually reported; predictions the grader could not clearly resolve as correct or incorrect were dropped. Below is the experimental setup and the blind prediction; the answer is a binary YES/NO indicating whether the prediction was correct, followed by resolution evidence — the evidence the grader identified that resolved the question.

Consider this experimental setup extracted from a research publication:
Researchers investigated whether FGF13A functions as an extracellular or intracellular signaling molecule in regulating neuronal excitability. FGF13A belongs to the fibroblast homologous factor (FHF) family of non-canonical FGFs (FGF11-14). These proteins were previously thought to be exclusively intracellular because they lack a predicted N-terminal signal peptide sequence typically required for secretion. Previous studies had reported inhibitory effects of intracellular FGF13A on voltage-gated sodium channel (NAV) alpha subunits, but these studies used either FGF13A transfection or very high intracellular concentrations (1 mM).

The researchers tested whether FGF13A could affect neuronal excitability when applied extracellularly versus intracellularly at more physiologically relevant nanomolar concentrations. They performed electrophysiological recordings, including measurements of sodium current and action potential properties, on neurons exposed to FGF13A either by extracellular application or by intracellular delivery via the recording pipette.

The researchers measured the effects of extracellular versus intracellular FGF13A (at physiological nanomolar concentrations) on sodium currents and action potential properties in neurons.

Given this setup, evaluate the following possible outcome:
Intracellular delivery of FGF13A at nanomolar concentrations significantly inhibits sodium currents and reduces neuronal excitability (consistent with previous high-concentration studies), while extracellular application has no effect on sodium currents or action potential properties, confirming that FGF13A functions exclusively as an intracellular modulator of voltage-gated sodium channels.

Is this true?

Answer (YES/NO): NO